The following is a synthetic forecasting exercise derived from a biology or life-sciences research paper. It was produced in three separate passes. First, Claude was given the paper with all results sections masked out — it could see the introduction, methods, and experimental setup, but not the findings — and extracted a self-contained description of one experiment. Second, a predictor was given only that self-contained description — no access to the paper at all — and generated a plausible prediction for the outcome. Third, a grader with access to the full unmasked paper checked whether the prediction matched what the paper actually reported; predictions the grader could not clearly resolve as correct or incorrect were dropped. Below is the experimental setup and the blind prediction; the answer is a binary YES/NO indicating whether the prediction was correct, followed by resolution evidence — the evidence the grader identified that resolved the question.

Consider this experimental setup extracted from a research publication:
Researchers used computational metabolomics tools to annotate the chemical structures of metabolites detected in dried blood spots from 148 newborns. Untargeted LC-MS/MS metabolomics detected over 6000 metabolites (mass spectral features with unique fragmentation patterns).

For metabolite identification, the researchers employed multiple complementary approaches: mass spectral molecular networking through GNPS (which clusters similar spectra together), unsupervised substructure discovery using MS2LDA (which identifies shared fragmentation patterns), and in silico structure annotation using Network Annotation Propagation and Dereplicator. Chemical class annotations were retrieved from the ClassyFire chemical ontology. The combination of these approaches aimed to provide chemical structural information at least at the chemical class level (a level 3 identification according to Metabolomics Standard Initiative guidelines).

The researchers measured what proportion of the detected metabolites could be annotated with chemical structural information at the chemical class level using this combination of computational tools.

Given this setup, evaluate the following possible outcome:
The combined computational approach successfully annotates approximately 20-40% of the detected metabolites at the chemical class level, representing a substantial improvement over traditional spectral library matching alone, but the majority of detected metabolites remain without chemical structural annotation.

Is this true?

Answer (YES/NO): NO